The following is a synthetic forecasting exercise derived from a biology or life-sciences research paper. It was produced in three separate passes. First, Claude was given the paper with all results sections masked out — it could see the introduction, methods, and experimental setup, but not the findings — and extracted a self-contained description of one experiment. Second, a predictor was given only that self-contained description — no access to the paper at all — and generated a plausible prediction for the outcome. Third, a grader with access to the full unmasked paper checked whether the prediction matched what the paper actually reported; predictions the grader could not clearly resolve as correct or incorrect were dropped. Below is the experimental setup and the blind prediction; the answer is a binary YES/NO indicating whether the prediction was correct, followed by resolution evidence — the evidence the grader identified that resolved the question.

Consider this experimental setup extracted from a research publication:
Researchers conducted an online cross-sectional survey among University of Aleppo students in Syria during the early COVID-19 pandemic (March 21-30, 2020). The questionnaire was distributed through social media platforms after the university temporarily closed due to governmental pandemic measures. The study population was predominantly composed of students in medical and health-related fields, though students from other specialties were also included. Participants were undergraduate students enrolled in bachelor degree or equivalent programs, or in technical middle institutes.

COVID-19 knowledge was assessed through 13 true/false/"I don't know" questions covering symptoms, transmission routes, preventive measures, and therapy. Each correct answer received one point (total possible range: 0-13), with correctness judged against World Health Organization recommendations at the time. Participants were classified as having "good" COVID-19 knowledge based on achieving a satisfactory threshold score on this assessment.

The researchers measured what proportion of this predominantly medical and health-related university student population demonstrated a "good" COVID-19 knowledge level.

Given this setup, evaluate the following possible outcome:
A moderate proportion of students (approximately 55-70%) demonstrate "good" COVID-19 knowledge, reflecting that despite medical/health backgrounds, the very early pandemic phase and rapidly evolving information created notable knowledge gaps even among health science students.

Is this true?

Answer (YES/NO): NO